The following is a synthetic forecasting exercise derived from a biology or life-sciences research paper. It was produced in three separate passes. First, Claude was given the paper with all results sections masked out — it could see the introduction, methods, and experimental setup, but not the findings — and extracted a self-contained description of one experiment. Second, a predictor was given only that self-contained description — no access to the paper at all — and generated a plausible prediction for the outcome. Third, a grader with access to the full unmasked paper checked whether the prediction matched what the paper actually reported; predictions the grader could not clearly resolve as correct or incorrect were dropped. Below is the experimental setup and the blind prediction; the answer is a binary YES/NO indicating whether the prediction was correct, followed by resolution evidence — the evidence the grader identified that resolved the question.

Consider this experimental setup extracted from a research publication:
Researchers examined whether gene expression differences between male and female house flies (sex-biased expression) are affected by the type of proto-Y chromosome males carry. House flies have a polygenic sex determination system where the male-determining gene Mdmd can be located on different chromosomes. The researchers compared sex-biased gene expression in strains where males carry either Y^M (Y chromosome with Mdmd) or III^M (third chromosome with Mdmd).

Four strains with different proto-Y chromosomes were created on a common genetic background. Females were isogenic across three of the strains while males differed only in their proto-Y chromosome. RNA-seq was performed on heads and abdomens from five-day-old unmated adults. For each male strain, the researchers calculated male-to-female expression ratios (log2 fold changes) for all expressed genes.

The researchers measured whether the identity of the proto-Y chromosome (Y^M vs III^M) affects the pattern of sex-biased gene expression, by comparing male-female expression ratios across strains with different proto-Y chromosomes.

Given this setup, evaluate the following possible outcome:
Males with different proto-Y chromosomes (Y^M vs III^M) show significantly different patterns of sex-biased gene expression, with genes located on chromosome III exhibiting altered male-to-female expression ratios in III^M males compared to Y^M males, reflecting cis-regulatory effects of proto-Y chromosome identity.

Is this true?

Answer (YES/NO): NO